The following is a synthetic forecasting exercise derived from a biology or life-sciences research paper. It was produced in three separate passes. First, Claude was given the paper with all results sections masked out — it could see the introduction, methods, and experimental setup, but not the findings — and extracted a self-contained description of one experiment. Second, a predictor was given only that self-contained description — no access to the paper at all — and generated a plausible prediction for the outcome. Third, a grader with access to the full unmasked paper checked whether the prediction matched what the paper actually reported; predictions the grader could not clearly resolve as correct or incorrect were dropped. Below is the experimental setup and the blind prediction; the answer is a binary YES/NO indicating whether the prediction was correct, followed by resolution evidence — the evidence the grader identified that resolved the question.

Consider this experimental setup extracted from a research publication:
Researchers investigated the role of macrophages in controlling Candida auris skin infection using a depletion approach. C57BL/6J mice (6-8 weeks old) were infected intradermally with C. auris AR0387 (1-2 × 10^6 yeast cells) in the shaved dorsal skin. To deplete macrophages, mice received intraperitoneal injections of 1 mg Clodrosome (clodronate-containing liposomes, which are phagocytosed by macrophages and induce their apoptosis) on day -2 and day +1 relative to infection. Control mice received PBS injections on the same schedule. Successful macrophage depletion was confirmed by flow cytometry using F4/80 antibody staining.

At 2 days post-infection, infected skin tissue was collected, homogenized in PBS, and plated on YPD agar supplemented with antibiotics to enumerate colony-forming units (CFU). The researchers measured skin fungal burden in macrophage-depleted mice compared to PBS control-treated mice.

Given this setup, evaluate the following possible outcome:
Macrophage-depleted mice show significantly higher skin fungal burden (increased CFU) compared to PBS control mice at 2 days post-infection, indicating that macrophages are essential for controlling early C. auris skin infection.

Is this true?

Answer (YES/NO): NO